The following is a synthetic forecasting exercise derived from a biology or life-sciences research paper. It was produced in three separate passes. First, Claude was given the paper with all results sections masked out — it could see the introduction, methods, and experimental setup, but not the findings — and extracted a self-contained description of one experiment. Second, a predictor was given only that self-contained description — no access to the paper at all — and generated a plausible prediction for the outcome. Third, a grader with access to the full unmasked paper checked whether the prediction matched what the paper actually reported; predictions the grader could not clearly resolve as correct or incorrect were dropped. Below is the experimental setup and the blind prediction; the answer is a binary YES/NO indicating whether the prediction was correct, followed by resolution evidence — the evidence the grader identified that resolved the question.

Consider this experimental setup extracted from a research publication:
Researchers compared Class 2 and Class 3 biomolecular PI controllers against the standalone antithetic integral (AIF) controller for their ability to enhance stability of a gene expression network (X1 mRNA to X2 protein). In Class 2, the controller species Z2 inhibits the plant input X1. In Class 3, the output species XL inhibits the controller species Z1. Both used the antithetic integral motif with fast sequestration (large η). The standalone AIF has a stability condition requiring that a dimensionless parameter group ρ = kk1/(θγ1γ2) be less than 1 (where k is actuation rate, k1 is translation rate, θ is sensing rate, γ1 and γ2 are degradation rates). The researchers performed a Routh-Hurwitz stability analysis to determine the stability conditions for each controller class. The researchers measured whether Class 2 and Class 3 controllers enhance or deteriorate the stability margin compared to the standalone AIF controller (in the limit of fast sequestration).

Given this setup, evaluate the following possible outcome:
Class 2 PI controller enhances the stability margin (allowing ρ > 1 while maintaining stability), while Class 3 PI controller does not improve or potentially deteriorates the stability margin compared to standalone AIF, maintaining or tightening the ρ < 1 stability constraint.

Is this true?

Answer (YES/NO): NO